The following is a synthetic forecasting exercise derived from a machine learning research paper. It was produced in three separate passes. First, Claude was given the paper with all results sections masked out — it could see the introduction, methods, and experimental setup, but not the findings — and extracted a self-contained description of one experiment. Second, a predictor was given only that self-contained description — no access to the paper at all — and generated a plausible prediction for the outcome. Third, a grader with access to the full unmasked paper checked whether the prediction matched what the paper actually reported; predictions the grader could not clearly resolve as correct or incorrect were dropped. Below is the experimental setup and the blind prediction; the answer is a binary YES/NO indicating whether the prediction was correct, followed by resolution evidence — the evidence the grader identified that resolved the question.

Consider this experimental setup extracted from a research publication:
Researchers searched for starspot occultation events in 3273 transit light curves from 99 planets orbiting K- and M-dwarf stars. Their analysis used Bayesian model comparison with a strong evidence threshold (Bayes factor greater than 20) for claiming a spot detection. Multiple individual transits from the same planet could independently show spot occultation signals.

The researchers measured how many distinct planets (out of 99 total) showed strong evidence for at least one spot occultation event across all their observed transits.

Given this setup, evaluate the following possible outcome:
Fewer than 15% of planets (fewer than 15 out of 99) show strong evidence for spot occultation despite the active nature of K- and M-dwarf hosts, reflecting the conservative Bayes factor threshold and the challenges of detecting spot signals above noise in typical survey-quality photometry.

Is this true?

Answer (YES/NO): YES